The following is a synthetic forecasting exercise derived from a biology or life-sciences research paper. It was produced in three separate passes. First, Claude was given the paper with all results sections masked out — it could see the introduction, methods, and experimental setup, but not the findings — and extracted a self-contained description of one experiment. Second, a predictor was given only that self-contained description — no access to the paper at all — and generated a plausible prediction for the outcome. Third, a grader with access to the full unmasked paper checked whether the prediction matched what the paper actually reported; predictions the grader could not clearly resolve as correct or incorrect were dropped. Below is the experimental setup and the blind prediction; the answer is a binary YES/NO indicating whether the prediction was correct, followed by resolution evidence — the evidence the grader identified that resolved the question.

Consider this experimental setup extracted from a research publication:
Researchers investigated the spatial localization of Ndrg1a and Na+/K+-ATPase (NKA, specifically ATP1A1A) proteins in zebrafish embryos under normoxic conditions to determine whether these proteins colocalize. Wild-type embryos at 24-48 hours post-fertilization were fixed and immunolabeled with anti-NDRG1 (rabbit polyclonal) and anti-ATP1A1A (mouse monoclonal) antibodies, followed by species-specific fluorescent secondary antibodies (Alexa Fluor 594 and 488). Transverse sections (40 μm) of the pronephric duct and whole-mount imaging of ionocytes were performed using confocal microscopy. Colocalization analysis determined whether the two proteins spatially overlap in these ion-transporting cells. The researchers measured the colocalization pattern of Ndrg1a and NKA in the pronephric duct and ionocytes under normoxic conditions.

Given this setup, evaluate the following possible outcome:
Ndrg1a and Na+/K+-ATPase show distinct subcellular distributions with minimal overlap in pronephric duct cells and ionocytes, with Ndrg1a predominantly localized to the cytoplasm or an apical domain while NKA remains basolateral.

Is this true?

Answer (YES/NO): NO